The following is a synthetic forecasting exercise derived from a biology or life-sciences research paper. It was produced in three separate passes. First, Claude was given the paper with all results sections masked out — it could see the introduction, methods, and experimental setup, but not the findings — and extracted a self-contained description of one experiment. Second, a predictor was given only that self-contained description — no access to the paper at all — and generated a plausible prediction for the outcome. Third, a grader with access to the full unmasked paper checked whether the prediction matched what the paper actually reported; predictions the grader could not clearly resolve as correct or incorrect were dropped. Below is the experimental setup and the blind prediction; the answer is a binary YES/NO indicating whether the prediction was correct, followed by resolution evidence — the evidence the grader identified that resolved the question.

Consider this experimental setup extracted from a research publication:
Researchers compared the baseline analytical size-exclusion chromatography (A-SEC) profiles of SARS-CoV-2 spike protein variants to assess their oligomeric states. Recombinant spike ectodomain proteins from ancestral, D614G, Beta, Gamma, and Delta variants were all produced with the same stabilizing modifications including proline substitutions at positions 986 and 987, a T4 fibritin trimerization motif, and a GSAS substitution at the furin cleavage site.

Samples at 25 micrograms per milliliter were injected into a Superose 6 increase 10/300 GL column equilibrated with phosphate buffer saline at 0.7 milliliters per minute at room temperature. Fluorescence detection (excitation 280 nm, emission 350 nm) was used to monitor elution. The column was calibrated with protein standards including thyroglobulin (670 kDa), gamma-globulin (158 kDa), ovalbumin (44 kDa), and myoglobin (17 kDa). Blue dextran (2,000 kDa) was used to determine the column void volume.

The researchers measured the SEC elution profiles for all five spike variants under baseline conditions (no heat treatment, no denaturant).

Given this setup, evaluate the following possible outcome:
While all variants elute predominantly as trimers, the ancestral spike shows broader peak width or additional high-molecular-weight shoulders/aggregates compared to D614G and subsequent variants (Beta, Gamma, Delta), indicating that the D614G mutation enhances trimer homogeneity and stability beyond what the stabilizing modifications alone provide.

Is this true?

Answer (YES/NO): NO